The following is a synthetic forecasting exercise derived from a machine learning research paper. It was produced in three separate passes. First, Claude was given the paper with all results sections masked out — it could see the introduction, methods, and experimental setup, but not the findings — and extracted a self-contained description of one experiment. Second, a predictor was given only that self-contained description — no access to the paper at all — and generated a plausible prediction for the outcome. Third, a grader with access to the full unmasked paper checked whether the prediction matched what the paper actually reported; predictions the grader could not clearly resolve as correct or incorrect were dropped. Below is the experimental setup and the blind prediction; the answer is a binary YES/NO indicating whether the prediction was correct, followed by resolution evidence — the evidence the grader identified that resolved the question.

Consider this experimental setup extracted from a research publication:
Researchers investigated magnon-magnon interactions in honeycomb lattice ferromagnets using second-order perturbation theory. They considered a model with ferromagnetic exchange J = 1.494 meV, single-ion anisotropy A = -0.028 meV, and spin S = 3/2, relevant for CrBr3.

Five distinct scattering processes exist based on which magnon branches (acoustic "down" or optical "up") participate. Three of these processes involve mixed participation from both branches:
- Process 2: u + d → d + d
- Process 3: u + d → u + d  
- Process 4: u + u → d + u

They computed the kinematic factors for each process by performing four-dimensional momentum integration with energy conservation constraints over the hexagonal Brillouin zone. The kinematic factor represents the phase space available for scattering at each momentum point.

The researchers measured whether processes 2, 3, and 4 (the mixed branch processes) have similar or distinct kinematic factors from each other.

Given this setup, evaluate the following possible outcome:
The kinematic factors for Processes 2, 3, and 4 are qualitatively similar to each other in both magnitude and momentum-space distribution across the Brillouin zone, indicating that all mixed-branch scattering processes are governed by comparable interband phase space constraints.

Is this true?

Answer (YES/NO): YES